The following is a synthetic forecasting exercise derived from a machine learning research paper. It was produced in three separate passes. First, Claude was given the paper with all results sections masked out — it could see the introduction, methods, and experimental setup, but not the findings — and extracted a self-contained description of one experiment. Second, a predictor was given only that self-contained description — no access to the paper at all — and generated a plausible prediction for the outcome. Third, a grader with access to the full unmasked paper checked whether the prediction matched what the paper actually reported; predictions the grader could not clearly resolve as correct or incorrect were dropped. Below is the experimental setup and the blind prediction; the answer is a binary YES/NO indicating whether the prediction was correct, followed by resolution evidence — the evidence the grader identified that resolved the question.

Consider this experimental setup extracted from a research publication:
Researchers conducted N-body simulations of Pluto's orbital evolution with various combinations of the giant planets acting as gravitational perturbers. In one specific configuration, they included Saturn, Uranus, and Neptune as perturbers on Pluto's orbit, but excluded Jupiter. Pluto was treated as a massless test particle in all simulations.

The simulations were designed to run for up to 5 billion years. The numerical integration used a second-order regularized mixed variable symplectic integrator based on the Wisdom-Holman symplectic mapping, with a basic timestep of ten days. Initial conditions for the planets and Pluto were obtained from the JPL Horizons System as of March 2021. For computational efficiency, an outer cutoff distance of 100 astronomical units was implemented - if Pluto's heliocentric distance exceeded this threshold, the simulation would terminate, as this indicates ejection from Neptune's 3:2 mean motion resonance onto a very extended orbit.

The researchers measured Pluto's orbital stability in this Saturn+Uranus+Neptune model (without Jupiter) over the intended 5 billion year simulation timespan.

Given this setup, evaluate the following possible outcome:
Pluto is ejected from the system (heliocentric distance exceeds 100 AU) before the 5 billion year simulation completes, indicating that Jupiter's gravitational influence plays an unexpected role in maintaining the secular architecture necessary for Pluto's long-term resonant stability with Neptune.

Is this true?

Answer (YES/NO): YES